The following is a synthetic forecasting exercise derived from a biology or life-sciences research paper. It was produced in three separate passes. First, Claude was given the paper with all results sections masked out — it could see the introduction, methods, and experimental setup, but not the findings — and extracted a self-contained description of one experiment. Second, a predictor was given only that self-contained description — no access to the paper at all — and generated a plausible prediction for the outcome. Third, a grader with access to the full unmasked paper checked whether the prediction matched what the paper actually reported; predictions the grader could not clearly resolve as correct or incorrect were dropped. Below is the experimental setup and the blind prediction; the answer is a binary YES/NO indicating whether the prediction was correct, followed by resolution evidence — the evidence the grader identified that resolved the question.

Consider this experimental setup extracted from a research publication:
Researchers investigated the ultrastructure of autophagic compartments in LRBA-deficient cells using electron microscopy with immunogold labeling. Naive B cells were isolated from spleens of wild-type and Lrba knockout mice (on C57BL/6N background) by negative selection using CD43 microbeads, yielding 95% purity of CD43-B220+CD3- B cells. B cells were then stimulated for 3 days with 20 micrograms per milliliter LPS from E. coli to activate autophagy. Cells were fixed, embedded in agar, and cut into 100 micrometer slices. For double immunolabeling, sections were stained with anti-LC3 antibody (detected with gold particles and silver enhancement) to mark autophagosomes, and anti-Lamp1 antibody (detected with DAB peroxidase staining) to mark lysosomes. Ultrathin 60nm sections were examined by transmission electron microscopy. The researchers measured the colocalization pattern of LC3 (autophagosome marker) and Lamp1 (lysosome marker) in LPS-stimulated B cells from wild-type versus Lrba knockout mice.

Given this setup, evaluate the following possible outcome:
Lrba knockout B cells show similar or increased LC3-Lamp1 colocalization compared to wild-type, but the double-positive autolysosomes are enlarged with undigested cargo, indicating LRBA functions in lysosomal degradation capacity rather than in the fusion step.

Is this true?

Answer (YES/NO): NO